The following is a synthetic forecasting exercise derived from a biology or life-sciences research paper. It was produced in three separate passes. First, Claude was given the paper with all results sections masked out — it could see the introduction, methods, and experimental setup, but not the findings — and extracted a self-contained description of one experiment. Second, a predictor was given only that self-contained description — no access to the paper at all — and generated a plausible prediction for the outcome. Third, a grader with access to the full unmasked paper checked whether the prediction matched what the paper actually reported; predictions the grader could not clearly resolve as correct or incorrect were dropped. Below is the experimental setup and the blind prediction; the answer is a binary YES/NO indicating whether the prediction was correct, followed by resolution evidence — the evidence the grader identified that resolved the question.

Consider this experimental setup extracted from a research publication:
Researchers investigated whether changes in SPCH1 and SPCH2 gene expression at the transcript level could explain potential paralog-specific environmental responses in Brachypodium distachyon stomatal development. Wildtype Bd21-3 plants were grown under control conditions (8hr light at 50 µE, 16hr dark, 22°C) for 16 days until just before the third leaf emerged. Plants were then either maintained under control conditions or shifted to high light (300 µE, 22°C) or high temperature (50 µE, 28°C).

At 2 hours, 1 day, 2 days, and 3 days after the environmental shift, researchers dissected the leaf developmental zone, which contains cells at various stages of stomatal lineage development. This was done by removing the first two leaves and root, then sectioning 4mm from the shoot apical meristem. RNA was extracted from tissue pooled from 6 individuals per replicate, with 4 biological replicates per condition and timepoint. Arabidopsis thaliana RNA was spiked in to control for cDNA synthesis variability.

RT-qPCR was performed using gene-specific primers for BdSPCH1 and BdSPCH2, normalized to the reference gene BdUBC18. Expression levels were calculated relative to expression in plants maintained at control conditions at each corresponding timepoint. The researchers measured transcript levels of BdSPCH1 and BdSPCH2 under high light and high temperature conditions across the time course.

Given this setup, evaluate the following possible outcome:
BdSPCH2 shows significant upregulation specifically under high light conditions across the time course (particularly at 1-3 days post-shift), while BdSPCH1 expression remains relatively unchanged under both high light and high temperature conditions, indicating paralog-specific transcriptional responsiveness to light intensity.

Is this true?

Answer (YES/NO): NO